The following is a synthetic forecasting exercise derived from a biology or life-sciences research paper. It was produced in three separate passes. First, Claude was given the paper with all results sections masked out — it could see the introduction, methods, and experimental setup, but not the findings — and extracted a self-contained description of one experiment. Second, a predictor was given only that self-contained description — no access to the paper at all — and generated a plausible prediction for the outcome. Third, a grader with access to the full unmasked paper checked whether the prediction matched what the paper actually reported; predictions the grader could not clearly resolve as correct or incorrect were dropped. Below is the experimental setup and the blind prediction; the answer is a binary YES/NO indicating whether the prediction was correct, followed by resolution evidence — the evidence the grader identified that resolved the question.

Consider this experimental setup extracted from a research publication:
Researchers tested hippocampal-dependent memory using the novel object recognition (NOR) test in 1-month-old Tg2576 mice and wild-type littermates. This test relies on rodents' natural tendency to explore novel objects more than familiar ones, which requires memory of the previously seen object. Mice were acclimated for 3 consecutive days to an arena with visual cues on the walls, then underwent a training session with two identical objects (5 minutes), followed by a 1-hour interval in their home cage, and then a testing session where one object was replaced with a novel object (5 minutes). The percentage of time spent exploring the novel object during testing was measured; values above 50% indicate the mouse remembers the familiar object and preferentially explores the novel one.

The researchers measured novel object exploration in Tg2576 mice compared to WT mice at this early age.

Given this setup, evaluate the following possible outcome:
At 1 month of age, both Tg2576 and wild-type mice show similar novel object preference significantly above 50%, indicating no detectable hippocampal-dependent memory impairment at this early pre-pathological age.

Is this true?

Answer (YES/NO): YES